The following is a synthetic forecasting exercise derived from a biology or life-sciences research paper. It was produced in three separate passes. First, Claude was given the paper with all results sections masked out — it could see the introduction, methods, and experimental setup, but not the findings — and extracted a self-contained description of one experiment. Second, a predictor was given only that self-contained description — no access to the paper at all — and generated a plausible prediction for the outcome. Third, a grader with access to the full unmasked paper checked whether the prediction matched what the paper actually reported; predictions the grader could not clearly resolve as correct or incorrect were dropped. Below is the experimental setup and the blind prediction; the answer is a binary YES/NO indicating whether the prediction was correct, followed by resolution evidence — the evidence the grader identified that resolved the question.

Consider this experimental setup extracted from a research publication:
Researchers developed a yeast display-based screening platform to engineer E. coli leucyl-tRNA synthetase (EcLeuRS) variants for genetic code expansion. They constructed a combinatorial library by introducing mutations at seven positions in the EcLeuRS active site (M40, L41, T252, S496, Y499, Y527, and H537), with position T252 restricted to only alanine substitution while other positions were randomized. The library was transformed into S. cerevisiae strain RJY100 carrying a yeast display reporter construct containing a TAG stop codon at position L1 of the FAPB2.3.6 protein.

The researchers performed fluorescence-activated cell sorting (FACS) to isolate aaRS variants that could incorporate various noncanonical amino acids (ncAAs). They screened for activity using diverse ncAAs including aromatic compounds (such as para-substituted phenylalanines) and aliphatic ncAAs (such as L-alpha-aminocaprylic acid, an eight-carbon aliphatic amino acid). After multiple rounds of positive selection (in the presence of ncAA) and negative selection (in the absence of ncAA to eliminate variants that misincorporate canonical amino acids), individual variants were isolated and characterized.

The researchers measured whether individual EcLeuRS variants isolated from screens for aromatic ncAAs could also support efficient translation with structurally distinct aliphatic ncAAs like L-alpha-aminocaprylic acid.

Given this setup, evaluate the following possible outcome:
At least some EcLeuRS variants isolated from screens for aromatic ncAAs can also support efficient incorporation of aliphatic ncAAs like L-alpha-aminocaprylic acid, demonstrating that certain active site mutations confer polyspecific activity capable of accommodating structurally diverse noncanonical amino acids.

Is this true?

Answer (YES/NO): NO